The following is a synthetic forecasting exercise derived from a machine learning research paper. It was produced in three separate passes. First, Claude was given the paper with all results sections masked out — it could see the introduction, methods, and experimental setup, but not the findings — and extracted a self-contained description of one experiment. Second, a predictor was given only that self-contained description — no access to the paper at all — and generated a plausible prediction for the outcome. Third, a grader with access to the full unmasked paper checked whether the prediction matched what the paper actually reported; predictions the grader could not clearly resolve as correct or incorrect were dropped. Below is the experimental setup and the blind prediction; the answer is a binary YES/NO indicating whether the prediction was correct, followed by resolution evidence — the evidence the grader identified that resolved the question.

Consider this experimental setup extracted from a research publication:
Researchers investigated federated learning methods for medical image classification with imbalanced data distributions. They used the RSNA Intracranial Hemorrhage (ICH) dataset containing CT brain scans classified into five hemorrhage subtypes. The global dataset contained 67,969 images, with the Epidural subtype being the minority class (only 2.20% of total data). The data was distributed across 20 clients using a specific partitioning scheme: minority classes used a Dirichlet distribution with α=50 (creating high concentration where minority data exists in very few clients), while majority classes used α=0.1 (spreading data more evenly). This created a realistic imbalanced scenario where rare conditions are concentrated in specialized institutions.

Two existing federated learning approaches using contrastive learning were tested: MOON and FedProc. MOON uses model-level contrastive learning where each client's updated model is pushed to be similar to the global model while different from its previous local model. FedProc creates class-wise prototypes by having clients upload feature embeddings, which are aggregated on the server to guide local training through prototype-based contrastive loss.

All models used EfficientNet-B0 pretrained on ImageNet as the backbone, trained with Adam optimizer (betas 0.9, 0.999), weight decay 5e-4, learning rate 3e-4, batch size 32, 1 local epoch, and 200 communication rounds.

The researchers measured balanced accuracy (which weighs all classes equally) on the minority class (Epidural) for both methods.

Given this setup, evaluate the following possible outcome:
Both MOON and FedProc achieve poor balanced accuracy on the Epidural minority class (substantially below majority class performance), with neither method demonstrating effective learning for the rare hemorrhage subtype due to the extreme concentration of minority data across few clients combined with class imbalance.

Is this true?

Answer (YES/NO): YES